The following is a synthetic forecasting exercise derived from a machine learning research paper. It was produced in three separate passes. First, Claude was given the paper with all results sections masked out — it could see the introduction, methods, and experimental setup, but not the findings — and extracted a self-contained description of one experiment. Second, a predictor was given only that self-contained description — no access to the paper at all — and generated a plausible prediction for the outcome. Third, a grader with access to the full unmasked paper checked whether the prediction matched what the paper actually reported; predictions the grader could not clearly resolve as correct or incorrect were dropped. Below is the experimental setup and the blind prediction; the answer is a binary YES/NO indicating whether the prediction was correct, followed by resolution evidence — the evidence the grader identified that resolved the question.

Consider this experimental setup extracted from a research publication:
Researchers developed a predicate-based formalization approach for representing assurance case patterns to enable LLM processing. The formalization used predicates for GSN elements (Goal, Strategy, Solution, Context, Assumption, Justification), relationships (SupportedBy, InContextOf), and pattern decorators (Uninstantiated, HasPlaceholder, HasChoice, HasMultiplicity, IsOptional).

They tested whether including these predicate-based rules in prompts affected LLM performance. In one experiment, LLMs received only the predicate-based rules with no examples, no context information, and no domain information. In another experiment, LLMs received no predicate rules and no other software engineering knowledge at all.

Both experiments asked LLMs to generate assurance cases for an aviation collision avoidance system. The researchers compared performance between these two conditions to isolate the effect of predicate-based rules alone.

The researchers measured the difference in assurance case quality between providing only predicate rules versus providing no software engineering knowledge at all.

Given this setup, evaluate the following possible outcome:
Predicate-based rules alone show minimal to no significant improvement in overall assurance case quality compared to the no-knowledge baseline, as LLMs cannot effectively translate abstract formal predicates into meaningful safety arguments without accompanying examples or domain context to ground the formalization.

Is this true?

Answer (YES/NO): NO